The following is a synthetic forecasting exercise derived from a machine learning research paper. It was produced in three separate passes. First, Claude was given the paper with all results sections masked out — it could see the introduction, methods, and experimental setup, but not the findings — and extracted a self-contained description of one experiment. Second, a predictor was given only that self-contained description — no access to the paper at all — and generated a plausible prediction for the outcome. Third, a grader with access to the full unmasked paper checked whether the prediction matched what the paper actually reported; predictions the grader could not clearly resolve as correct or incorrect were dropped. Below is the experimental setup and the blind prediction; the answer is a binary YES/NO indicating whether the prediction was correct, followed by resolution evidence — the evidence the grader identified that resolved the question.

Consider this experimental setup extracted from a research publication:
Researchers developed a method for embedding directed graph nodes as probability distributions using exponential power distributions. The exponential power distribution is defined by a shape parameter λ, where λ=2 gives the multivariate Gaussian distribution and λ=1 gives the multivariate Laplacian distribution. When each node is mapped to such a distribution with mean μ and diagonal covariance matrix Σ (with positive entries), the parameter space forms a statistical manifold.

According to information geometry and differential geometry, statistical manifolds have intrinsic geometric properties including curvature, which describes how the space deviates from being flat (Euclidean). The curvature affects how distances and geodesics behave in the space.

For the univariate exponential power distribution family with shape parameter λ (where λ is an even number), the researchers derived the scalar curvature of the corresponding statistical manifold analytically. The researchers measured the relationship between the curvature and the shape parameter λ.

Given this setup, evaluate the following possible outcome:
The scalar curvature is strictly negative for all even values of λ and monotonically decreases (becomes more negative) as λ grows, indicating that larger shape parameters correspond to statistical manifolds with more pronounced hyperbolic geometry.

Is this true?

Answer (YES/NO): NO